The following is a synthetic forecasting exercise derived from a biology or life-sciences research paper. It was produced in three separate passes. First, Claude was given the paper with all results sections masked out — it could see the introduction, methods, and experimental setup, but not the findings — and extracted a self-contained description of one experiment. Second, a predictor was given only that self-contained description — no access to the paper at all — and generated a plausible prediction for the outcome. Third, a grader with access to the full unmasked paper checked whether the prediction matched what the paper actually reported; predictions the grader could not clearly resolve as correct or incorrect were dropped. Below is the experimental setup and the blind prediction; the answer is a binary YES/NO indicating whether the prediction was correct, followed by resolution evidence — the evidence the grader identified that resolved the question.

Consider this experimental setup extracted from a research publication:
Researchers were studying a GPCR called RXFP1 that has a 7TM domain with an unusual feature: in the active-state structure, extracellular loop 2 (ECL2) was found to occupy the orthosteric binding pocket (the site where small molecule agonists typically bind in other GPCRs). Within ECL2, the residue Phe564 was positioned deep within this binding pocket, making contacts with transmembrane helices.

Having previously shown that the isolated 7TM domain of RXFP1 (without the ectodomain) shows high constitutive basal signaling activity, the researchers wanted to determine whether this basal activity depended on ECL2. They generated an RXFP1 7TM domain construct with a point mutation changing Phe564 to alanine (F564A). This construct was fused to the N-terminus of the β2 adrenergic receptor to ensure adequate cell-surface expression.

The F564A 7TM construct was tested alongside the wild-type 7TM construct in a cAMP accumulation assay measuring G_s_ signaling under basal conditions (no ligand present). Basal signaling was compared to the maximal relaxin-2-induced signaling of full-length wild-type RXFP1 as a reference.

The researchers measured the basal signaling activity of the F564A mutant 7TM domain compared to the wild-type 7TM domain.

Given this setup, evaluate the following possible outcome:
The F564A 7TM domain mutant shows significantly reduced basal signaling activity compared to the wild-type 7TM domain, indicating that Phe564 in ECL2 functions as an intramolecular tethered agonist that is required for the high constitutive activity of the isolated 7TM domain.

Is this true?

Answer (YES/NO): YES